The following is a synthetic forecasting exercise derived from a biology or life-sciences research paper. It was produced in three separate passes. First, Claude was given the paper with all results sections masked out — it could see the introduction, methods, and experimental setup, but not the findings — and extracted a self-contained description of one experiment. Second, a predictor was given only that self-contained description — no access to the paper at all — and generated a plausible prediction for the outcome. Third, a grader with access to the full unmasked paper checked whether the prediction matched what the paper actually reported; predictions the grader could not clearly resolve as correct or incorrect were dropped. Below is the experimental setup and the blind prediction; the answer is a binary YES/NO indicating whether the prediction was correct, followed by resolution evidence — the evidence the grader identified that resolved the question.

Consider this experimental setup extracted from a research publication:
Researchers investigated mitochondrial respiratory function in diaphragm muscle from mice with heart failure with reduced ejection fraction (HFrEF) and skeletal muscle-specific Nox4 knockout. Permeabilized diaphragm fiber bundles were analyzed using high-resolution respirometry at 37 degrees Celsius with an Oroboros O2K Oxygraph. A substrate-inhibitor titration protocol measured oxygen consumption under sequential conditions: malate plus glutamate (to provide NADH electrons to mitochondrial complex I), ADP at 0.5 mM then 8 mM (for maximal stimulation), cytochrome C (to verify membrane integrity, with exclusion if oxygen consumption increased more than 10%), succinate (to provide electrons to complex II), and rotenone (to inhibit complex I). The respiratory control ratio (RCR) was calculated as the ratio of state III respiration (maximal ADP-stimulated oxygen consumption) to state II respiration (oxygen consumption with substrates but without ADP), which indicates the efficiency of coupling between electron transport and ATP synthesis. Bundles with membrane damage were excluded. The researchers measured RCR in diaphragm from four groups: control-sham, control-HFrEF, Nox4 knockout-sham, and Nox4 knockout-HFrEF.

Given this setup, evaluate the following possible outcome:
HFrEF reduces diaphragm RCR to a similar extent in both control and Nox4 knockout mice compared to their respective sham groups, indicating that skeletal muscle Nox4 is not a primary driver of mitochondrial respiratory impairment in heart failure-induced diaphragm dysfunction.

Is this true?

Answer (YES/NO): NO